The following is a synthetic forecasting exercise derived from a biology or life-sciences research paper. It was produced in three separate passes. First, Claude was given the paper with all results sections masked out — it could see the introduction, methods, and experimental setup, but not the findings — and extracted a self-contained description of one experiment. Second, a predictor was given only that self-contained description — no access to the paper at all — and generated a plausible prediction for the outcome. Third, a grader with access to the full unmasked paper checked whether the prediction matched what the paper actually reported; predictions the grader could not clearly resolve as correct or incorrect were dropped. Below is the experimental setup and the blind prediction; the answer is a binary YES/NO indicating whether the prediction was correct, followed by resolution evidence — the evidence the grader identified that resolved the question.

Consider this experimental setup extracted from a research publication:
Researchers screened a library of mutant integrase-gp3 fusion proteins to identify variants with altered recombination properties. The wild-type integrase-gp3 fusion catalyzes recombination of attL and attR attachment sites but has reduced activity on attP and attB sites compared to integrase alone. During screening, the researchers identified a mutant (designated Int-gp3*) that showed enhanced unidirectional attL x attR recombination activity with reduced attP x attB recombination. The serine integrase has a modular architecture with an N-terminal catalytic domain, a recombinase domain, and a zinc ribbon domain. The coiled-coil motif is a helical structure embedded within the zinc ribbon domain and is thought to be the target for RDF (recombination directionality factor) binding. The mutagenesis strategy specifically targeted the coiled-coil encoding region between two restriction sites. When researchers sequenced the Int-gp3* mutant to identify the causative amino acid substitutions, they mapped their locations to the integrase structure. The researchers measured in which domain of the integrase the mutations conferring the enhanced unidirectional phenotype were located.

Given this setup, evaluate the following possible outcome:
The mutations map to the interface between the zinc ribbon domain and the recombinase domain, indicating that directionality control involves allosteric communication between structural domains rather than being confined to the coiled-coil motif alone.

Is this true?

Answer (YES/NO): NO